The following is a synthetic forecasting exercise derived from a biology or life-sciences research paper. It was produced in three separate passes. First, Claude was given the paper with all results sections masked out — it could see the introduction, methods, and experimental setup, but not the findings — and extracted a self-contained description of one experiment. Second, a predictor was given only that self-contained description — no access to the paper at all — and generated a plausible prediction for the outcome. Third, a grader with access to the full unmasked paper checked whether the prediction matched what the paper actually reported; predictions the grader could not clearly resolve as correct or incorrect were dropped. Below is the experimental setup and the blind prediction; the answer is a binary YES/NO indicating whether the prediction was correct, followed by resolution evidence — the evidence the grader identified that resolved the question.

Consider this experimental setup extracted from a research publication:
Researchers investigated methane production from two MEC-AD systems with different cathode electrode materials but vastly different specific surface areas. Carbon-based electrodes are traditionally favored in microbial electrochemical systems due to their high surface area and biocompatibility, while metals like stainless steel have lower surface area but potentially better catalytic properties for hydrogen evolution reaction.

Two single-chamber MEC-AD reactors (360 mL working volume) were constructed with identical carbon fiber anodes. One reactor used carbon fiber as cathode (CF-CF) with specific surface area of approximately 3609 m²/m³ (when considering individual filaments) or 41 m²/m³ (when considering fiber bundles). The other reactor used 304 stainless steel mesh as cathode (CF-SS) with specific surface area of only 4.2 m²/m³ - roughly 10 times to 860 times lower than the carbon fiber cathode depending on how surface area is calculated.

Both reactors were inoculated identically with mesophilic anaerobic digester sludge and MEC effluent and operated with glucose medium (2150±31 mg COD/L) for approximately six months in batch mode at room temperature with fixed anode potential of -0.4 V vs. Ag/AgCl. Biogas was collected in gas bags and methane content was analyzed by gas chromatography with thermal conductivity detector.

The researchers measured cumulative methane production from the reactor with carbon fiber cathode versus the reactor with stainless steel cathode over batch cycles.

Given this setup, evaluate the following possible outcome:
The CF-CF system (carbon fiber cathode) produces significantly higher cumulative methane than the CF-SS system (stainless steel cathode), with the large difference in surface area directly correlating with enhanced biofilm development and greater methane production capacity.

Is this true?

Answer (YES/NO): NO